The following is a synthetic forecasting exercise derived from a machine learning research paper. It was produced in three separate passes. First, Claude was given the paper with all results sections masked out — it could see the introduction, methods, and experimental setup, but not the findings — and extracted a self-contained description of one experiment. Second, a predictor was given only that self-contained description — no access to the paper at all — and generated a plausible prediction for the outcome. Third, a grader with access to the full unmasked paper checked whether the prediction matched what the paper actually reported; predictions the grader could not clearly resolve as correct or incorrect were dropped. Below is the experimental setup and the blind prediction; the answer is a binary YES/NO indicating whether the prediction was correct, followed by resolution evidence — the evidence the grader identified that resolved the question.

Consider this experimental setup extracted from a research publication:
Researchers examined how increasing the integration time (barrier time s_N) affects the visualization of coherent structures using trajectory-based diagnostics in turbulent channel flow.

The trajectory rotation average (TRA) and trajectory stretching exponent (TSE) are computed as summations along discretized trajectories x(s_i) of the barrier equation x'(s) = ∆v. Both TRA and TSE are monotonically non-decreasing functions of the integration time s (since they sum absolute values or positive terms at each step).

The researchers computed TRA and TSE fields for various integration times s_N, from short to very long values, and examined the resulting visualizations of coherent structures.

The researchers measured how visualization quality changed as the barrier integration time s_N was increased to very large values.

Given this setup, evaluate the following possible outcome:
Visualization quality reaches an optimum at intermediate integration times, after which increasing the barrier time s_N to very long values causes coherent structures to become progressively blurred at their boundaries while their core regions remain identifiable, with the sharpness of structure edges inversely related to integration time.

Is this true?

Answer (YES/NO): NO